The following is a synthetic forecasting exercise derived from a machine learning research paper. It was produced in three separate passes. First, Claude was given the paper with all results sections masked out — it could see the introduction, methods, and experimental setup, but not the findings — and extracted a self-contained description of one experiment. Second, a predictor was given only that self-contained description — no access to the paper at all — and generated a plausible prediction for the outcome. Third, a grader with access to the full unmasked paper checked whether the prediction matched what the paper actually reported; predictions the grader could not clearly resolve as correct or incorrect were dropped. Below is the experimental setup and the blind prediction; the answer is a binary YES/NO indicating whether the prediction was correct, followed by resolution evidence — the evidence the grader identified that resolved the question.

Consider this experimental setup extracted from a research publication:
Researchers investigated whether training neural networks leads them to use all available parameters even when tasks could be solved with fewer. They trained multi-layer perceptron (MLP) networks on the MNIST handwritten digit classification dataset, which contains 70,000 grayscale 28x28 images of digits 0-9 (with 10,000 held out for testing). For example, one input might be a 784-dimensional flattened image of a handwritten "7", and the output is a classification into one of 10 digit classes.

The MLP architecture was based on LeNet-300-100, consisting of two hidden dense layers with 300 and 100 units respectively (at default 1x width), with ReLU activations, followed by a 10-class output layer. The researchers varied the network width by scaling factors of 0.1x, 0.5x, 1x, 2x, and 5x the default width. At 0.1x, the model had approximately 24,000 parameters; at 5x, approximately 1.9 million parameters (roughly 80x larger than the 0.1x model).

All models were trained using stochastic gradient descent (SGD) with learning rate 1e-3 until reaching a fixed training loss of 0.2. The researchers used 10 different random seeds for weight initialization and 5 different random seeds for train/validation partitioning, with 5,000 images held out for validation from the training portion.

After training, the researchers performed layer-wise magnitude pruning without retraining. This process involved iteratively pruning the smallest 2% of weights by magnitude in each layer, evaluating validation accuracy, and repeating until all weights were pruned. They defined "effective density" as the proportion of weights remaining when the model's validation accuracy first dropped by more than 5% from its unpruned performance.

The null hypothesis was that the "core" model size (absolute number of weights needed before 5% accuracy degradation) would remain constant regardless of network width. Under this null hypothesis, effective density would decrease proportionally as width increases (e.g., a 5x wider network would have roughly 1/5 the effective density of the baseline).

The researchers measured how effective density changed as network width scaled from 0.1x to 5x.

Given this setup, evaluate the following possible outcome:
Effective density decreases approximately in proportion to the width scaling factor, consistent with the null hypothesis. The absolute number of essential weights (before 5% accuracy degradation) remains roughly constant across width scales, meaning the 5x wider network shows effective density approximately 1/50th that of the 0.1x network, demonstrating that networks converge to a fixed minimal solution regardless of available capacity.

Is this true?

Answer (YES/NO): NO